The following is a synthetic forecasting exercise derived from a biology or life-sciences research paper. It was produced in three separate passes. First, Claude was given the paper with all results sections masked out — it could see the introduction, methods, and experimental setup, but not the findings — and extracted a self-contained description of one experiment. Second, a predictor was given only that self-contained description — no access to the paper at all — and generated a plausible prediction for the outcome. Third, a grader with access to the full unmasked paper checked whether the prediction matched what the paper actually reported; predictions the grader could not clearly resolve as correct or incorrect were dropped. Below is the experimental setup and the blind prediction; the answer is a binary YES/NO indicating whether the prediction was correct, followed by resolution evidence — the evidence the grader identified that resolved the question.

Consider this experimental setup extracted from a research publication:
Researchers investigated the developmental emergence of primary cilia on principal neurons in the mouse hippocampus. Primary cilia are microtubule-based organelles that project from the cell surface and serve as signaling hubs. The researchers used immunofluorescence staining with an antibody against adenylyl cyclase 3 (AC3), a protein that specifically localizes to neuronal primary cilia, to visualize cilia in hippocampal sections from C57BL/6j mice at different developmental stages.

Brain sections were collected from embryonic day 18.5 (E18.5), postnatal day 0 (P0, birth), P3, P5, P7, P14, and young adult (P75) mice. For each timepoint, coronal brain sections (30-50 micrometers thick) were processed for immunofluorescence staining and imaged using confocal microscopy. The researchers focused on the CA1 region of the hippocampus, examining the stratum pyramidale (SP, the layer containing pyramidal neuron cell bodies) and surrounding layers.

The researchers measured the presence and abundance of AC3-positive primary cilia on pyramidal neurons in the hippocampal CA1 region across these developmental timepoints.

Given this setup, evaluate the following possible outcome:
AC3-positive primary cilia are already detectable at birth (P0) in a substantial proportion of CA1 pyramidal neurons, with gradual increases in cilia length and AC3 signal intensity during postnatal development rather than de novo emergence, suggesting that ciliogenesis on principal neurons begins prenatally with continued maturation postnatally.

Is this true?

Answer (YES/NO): NO